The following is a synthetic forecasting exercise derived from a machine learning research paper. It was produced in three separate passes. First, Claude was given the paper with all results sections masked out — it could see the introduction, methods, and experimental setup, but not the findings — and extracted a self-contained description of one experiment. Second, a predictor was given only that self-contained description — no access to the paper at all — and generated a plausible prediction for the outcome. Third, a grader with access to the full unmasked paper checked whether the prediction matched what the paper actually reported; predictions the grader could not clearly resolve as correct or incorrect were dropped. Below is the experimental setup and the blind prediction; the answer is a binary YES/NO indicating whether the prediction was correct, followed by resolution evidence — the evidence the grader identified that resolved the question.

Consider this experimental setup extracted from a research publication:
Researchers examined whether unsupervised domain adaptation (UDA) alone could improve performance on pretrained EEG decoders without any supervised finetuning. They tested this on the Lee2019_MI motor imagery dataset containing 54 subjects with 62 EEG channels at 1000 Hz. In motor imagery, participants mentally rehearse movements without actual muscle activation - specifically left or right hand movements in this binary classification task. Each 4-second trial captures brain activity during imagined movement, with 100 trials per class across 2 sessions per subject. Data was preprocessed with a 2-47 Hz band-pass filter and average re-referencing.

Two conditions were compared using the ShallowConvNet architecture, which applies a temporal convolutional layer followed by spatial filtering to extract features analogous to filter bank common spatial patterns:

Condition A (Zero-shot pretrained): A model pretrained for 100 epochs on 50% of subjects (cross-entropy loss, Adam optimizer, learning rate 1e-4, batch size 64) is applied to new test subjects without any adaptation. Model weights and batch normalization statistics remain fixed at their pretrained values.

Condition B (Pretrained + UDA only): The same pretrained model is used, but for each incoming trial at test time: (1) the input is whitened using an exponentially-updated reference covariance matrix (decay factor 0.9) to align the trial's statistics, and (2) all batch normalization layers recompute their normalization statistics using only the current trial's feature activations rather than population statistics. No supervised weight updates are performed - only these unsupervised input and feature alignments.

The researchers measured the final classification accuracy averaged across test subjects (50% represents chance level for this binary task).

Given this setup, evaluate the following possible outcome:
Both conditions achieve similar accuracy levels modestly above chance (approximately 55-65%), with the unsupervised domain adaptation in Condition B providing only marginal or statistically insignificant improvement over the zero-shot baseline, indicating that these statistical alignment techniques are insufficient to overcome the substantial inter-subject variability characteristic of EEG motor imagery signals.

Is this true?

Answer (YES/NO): NO